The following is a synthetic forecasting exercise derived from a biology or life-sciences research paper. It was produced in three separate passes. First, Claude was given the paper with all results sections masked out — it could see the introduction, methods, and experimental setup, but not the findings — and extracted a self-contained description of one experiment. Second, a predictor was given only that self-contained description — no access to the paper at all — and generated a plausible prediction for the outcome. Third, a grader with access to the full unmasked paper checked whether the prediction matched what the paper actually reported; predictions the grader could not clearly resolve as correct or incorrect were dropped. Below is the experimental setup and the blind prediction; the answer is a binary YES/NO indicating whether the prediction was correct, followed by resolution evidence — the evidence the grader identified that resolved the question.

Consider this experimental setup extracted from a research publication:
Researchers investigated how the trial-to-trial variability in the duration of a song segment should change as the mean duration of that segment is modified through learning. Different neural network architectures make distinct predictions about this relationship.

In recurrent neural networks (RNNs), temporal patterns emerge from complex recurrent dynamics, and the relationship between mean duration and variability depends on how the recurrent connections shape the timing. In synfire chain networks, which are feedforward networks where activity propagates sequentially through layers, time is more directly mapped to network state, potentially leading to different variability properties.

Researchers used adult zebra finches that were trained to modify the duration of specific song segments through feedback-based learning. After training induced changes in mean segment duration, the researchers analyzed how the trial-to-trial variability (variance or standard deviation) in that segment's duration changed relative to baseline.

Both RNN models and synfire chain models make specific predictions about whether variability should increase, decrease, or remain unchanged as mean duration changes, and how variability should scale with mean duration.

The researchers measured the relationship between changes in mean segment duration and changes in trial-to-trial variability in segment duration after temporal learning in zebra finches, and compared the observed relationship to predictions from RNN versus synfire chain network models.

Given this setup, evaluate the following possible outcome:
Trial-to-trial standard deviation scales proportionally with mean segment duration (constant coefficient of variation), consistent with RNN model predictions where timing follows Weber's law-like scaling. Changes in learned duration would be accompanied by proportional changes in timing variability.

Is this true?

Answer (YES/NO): NO